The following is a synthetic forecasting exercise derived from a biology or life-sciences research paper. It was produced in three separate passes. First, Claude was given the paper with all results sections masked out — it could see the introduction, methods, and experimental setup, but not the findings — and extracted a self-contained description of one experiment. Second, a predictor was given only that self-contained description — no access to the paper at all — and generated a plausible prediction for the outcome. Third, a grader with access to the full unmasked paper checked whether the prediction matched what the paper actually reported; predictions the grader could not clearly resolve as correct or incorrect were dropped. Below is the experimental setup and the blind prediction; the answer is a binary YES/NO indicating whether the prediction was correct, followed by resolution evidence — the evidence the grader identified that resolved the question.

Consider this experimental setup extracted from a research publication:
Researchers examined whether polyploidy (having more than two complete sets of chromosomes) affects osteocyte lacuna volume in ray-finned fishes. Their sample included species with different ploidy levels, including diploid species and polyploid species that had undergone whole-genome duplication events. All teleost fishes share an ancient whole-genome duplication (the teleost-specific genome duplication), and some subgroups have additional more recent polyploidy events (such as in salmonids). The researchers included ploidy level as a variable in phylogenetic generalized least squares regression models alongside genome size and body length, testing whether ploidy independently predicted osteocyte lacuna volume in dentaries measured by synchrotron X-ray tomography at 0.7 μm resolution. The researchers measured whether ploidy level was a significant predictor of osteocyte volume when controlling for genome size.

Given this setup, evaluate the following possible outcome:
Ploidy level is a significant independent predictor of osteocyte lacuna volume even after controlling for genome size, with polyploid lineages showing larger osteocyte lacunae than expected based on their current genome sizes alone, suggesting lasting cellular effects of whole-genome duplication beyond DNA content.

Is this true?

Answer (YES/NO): NO